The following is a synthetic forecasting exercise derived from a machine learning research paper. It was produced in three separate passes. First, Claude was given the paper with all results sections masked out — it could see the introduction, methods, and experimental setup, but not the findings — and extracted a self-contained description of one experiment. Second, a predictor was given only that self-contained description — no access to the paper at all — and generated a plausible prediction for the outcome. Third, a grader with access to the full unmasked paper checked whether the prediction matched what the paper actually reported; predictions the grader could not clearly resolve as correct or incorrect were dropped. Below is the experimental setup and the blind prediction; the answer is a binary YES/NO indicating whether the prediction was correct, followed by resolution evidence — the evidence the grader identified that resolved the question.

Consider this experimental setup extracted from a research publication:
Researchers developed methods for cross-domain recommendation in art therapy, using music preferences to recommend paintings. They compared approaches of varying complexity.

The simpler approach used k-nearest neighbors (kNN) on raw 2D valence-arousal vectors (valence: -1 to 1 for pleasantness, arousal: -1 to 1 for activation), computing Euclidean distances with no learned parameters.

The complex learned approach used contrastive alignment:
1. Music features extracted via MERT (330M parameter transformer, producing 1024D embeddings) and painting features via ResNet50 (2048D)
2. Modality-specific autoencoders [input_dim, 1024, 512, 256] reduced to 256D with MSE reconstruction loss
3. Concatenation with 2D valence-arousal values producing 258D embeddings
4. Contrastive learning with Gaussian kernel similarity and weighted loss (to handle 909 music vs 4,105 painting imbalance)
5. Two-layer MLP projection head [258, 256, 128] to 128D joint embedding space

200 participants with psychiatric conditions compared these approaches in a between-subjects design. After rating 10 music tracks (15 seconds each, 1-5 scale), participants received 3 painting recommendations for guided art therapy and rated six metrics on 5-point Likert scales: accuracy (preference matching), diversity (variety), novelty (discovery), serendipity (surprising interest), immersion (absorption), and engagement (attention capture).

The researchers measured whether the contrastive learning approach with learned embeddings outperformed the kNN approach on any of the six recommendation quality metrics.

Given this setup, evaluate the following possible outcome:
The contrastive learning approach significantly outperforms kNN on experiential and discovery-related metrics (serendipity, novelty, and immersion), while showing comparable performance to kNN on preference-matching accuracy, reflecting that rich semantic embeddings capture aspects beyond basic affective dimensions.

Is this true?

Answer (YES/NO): NO